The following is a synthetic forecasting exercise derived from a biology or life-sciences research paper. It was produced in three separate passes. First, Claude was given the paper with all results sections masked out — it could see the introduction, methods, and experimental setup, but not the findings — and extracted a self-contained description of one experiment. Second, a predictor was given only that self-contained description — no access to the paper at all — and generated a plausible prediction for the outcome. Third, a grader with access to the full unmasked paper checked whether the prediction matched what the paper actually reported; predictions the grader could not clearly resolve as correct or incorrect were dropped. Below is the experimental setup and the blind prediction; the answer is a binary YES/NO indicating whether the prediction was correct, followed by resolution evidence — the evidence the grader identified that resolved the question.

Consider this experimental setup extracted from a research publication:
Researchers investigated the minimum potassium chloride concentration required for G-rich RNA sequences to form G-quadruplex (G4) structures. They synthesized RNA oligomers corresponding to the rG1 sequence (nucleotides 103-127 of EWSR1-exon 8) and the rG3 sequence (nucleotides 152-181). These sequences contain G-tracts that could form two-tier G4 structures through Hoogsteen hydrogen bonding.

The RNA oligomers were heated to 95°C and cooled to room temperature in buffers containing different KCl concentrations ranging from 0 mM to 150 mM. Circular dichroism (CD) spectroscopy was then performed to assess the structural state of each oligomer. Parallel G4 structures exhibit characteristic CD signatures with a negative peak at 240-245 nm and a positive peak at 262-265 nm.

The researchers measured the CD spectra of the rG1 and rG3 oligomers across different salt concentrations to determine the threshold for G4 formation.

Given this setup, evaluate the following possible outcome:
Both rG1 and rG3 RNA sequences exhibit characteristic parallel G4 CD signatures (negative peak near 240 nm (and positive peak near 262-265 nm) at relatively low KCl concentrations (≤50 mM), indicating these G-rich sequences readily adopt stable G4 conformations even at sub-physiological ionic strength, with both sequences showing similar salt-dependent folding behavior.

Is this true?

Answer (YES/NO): NO